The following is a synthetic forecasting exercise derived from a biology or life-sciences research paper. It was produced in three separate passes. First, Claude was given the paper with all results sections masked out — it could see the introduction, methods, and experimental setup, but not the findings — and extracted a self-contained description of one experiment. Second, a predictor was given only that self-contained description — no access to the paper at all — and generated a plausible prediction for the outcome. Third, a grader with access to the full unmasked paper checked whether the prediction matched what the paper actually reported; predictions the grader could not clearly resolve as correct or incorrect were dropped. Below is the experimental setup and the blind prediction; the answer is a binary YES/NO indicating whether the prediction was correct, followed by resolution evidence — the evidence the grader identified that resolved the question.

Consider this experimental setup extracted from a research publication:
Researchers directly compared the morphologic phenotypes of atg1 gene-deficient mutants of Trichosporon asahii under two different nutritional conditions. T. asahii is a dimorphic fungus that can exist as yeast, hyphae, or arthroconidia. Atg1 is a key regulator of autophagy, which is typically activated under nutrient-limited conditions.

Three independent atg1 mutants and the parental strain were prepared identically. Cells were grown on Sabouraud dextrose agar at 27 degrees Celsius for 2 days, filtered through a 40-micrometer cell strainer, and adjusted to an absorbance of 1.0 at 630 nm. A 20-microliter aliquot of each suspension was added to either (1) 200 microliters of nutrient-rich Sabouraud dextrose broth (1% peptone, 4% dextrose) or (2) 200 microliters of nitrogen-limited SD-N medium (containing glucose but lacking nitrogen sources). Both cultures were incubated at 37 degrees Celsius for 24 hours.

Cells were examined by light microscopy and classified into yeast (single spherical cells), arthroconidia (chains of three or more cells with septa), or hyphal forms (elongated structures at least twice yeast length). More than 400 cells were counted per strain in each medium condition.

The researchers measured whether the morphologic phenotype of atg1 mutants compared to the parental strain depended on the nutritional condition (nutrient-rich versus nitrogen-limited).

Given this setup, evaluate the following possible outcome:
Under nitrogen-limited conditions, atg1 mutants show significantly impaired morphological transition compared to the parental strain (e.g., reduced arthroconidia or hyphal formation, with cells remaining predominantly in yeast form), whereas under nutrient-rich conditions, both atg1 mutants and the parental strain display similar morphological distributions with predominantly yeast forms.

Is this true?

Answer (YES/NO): NO